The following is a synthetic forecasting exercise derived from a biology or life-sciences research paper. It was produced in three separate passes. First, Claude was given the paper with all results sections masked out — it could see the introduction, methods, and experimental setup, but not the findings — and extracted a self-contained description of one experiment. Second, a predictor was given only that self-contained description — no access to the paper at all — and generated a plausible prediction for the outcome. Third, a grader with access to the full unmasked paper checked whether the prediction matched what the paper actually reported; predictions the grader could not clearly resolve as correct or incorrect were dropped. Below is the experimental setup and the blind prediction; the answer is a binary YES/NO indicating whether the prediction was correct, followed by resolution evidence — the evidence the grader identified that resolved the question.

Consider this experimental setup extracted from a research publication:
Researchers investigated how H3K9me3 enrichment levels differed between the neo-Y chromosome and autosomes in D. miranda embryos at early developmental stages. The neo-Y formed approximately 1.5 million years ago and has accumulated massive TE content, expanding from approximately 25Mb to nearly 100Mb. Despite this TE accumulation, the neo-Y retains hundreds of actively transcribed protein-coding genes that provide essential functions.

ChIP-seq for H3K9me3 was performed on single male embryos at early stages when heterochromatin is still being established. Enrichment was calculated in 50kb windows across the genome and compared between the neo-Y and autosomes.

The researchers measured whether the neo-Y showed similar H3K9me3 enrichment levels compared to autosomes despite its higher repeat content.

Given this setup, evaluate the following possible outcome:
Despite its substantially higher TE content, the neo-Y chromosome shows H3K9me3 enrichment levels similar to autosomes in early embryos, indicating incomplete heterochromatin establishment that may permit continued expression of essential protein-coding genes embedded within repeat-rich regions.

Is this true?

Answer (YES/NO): NO